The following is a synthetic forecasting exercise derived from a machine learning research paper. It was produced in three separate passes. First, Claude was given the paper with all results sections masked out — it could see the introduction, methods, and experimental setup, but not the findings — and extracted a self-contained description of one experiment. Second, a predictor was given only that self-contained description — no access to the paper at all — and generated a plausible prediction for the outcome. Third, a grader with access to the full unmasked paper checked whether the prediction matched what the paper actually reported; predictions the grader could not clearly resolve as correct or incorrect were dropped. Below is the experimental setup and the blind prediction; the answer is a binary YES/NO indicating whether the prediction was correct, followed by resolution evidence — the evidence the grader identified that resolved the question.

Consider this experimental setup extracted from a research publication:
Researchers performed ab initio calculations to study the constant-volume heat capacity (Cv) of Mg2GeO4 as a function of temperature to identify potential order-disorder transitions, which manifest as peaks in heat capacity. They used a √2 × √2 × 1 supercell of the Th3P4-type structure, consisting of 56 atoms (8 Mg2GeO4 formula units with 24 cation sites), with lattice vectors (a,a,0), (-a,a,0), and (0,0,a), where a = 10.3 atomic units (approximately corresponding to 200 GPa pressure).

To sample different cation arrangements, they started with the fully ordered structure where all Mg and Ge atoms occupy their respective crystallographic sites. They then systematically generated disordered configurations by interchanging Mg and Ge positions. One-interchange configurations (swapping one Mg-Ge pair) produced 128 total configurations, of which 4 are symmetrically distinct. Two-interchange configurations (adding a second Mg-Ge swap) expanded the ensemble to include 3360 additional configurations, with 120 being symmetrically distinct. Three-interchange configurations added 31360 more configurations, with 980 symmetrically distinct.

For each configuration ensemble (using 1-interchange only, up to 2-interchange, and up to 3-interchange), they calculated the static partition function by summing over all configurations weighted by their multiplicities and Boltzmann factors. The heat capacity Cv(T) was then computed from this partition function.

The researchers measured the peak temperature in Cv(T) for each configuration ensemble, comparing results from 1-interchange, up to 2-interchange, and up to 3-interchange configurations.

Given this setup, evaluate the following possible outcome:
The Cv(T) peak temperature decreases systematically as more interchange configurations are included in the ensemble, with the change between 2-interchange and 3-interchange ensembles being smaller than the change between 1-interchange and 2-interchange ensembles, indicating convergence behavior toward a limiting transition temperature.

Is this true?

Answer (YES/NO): YES